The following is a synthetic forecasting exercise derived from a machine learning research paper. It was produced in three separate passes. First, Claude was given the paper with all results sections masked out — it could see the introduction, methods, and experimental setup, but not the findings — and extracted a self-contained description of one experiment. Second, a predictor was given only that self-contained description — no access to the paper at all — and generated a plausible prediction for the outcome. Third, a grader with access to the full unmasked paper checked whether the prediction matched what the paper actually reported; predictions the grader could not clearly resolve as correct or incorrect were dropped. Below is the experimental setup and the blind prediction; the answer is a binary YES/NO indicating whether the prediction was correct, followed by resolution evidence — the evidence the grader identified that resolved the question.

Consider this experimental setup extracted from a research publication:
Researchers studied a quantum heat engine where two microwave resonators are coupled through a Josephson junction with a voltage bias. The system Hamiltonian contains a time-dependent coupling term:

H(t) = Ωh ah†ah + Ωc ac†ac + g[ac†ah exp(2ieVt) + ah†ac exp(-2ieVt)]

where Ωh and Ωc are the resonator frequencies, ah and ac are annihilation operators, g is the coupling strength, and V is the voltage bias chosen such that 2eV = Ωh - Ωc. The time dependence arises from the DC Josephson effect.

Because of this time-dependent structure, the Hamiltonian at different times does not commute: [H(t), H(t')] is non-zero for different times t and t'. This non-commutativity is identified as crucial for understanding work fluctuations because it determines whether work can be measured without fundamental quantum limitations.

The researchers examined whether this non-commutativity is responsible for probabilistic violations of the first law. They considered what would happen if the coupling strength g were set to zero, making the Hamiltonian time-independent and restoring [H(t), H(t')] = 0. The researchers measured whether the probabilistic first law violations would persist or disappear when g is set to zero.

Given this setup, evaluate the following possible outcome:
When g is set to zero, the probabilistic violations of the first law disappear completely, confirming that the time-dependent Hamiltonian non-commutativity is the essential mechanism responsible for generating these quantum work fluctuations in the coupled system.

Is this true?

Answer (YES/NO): YES